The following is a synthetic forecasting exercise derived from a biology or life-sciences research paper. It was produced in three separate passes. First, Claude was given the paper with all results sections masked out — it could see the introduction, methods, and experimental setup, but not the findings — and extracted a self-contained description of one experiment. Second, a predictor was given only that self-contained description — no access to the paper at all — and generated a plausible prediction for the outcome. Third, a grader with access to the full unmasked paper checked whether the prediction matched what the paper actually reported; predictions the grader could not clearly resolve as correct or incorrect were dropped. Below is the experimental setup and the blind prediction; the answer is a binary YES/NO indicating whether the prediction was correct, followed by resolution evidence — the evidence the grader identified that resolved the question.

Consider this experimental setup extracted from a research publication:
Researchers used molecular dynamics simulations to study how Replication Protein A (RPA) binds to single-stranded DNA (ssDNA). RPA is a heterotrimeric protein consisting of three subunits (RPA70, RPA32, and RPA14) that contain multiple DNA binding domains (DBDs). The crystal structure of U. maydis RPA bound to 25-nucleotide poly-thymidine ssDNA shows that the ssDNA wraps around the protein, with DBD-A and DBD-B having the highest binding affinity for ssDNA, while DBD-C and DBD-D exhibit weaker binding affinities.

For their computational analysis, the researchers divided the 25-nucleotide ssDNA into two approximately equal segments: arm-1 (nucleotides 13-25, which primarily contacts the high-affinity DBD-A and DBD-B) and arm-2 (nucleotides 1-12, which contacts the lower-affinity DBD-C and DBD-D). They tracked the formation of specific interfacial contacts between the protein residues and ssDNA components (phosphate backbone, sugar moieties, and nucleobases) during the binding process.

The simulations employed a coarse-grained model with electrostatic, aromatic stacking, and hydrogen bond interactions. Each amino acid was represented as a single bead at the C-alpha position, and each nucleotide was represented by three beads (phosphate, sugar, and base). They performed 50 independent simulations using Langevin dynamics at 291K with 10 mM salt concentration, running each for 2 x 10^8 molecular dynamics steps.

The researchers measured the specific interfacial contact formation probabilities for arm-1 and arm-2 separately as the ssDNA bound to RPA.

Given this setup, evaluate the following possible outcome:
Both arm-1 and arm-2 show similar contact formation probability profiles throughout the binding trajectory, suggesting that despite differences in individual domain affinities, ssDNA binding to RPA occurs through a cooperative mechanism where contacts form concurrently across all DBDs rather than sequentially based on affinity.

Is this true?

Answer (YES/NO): YES